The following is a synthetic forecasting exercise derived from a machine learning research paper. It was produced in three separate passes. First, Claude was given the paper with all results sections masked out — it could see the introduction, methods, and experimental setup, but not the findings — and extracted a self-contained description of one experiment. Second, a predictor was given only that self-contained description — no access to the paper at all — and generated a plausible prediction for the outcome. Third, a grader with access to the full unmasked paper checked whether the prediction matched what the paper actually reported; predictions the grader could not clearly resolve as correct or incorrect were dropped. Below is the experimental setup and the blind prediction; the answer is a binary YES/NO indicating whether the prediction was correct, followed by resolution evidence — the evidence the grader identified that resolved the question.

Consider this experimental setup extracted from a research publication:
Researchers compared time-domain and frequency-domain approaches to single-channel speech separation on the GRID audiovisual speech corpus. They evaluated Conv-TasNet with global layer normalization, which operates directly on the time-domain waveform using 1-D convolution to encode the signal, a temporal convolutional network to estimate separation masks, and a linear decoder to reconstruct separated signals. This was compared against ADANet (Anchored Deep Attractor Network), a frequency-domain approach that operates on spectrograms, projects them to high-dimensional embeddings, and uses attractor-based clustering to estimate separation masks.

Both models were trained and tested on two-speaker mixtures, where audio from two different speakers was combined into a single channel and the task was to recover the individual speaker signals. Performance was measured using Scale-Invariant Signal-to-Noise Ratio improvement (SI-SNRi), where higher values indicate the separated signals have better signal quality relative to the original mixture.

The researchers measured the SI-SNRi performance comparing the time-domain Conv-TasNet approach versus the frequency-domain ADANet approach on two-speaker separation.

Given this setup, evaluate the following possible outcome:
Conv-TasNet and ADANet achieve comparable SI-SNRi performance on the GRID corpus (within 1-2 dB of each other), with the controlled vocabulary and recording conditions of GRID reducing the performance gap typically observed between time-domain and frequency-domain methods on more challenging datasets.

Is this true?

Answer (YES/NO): NO